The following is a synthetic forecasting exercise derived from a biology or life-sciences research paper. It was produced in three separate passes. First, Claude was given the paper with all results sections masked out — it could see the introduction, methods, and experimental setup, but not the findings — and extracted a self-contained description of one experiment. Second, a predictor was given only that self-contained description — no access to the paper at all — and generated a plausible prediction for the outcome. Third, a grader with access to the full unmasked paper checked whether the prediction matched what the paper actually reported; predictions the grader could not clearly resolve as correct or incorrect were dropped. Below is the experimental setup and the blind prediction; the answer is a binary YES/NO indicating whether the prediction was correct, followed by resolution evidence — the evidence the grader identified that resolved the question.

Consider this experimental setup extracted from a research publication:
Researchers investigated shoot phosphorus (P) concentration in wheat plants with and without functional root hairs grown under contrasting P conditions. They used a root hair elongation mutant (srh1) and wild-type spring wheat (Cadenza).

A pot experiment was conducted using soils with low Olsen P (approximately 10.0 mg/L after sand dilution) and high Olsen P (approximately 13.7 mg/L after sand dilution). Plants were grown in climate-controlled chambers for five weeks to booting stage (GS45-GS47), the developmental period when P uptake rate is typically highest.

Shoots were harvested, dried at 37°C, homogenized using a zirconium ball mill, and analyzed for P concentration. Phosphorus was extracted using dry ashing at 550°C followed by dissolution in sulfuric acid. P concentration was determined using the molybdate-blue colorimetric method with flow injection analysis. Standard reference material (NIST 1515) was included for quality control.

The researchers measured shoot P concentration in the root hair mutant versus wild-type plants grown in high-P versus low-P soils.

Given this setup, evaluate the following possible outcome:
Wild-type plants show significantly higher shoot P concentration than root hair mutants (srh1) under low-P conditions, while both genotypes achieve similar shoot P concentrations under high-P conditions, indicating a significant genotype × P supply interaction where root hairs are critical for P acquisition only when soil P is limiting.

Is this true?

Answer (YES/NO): NO